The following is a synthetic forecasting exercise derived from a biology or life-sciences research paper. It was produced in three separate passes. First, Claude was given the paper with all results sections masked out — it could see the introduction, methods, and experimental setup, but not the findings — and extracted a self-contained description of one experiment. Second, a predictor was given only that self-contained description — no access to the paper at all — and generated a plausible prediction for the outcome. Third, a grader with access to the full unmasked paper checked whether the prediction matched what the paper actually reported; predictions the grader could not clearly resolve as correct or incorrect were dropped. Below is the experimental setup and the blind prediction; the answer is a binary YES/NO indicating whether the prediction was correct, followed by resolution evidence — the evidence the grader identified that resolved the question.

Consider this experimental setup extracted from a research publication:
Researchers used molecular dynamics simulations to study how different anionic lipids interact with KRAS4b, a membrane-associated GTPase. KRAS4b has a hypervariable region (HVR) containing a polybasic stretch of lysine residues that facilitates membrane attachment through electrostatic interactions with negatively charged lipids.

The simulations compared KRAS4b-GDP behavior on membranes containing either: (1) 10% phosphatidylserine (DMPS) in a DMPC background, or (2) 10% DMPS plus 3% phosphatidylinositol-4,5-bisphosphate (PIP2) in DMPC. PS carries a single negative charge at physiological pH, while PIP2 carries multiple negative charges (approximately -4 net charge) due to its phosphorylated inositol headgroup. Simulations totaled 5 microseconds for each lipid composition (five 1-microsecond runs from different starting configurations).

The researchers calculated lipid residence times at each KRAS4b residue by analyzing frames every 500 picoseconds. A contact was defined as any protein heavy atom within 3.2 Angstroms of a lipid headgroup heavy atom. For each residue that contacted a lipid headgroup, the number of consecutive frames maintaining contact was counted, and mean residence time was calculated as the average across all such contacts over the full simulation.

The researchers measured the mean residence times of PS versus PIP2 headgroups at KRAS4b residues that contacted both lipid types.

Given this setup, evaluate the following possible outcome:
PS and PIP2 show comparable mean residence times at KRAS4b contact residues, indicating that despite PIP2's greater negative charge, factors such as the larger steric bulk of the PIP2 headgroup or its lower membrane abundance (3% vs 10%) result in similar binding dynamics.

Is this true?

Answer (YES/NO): NO